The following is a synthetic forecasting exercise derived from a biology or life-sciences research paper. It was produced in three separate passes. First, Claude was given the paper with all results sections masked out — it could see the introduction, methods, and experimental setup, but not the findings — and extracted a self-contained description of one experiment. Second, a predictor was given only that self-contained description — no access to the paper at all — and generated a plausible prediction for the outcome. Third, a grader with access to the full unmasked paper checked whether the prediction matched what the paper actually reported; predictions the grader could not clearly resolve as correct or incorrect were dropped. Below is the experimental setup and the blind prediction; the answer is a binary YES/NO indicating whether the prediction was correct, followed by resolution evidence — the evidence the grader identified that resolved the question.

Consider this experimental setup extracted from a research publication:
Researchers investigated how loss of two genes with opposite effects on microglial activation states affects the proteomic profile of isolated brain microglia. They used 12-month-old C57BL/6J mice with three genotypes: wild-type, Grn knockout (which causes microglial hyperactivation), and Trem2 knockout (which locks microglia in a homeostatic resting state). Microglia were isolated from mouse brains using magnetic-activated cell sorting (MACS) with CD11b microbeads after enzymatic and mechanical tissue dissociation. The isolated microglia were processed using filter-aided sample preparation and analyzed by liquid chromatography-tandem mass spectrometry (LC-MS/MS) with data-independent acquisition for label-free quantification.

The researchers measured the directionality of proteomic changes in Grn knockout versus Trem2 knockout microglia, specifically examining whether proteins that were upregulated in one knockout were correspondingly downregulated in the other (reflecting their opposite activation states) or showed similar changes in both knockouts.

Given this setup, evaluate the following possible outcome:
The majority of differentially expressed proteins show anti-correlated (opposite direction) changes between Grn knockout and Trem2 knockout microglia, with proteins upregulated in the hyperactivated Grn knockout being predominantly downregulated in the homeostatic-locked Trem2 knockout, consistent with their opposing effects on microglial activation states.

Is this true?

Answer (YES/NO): YES